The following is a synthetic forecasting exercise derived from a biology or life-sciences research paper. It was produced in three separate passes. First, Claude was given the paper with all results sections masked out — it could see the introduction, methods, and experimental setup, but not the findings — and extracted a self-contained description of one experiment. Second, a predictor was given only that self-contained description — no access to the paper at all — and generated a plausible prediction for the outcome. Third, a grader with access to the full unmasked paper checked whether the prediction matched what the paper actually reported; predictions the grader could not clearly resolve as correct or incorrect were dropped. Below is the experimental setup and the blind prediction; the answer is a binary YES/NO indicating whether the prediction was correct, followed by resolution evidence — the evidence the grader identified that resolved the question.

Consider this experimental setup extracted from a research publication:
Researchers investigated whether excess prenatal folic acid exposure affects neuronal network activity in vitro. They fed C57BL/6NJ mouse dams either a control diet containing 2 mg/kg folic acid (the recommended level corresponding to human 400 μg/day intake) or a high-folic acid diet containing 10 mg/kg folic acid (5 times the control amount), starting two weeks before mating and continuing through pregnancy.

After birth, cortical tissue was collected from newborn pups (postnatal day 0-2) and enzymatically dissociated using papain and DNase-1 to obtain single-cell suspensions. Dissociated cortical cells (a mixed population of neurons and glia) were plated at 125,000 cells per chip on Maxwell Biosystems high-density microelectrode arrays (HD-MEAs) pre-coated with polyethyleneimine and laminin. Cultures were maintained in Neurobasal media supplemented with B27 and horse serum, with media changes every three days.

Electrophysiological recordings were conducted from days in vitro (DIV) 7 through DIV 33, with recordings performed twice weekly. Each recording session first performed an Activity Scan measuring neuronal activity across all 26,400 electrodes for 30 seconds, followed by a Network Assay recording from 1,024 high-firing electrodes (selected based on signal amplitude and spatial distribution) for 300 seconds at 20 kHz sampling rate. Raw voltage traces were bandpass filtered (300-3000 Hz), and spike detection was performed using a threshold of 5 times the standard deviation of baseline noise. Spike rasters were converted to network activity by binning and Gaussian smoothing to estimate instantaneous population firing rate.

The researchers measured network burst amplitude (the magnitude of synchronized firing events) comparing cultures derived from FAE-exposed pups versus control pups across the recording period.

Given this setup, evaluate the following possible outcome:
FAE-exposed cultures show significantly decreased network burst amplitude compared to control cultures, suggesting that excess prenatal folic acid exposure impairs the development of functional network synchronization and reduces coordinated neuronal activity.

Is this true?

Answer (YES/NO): YES